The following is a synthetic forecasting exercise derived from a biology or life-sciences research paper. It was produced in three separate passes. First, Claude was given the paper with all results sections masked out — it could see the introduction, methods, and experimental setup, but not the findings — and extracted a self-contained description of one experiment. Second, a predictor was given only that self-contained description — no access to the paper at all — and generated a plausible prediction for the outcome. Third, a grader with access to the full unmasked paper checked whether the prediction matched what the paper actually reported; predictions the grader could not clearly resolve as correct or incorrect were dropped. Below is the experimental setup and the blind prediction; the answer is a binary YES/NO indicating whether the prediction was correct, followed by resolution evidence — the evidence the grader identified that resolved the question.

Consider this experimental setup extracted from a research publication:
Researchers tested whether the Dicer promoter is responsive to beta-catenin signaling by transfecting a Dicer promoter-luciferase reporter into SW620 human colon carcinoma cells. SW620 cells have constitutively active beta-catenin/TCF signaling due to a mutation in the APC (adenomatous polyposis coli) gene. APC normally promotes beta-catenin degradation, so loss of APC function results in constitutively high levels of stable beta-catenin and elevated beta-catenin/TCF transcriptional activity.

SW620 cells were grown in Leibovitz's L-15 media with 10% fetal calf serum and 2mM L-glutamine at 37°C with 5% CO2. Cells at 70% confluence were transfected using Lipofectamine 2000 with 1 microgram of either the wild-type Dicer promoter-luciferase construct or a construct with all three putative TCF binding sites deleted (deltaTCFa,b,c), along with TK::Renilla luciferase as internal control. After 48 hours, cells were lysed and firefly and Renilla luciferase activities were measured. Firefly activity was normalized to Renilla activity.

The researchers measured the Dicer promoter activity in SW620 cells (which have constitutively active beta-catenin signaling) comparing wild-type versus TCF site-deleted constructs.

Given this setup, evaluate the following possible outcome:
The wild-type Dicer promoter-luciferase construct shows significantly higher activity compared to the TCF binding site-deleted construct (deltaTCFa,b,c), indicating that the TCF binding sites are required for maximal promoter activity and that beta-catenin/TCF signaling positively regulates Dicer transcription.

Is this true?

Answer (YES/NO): NO